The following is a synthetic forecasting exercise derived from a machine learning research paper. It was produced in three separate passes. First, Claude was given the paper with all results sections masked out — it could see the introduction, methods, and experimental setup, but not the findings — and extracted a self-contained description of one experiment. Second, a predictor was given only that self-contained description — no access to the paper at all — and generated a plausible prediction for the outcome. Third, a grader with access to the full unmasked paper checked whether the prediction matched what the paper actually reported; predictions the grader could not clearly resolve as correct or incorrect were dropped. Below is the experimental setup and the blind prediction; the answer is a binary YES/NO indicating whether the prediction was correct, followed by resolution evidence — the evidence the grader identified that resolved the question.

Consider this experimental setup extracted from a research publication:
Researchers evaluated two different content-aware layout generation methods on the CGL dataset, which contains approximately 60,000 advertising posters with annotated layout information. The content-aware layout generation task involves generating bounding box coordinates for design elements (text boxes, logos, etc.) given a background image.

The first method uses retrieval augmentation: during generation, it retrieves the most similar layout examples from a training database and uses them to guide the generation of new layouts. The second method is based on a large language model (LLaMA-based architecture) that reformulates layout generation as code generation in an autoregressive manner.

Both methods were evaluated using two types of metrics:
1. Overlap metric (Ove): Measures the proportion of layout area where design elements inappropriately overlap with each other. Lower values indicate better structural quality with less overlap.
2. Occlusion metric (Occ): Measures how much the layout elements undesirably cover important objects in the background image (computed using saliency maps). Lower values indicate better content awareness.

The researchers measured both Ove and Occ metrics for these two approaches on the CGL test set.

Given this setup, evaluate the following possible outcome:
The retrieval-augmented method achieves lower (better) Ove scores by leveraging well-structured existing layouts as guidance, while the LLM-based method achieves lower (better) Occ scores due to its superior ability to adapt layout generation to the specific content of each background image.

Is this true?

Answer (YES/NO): NO